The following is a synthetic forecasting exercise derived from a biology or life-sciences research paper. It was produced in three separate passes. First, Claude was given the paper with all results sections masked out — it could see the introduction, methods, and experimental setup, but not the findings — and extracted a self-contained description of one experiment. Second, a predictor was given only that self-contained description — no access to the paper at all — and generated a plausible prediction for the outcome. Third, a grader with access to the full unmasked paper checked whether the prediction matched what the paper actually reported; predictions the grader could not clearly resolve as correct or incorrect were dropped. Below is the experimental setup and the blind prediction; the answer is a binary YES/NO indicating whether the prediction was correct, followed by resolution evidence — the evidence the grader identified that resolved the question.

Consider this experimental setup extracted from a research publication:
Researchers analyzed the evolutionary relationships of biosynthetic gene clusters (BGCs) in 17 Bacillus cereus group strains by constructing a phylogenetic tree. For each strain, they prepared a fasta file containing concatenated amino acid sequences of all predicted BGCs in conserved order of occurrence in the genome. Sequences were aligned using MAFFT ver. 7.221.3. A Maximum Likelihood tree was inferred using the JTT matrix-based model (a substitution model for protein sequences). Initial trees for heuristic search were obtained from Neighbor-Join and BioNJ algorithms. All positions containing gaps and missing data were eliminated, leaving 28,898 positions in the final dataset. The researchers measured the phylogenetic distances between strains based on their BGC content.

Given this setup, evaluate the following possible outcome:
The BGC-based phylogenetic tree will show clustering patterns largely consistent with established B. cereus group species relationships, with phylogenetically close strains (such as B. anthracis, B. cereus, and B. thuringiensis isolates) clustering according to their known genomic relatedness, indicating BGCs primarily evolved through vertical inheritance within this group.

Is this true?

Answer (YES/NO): NO